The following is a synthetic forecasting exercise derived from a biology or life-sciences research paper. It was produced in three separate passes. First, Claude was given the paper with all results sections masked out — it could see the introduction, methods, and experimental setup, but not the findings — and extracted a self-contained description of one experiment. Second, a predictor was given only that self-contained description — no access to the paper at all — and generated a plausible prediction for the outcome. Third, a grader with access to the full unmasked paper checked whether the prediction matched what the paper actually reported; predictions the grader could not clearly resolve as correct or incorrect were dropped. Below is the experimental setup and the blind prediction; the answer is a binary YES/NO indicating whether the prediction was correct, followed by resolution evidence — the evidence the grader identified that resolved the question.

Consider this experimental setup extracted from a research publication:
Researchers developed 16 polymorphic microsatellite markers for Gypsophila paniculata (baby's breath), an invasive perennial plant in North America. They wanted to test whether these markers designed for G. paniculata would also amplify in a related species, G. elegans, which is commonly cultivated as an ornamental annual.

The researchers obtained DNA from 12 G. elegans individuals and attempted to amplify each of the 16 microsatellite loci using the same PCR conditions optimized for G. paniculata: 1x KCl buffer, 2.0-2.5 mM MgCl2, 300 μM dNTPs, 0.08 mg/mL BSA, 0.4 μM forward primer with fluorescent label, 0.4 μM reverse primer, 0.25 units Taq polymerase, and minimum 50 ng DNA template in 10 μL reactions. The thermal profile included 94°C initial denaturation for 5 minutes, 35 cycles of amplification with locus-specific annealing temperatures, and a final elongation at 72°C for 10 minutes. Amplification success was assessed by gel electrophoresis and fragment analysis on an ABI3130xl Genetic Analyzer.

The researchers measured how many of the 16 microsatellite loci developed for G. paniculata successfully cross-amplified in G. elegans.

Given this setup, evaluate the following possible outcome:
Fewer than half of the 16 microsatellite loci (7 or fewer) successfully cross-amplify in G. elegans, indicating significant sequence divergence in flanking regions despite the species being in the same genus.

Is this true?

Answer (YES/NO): YES